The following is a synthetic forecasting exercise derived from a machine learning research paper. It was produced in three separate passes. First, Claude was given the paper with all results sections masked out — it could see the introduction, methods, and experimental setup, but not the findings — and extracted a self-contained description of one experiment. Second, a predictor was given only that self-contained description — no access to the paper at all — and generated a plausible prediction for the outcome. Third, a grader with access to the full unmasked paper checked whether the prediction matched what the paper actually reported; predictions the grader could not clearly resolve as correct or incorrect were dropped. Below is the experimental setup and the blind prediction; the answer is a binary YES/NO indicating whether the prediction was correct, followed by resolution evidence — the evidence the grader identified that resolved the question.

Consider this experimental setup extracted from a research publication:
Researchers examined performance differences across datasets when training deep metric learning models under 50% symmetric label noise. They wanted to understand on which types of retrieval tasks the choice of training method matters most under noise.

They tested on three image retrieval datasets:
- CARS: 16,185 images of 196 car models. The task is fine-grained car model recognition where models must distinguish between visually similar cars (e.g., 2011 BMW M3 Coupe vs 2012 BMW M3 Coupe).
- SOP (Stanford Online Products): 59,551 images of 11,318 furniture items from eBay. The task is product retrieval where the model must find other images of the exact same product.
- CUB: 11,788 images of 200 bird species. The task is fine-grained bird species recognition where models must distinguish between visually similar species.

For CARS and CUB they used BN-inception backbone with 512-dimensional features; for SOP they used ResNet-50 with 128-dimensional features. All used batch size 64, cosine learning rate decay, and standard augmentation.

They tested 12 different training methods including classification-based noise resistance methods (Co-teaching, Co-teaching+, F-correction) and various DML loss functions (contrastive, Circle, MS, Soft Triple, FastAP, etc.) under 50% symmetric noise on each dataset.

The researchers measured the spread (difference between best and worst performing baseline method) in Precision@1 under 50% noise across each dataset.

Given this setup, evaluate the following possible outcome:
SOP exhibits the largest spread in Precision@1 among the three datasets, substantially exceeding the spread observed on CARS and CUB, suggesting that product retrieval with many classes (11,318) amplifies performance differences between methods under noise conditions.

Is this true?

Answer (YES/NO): NO